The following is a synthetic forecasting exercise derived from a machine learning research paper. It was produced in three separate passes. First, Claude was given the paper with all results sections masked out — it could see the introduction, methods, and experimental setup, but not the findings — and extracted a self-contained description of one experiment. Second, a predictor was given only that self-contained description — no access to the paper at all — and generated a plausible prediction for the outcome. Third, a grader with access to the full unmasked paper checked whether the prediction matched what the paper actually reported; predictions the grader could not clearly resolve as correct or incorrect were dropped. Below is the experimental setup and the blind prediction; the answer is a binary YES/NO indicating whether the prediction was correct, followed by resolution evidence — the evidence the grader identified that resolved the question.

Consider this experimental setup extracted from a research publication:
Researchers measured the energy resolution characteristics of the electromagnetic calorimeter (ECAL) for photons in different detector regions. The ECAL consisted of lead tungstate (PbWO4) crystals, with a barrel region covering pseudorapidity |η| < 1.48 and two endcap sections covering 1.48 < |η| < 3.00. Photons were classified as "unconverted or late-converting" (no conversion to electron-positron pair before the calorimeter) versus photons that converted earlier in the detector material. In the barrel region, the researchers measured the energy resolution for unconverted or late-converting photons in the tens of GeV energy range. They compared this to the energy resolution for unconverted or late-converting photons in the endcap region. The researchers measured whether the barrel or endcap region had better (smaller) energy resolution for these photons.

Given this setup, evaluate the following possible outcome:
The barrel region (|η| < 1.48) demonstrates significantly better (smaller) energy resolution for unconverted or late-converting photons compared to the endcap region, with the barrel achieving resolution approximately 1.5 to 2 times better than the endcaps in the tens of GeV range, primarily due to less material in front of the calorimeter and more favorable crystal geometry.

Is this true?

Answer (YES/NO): NO